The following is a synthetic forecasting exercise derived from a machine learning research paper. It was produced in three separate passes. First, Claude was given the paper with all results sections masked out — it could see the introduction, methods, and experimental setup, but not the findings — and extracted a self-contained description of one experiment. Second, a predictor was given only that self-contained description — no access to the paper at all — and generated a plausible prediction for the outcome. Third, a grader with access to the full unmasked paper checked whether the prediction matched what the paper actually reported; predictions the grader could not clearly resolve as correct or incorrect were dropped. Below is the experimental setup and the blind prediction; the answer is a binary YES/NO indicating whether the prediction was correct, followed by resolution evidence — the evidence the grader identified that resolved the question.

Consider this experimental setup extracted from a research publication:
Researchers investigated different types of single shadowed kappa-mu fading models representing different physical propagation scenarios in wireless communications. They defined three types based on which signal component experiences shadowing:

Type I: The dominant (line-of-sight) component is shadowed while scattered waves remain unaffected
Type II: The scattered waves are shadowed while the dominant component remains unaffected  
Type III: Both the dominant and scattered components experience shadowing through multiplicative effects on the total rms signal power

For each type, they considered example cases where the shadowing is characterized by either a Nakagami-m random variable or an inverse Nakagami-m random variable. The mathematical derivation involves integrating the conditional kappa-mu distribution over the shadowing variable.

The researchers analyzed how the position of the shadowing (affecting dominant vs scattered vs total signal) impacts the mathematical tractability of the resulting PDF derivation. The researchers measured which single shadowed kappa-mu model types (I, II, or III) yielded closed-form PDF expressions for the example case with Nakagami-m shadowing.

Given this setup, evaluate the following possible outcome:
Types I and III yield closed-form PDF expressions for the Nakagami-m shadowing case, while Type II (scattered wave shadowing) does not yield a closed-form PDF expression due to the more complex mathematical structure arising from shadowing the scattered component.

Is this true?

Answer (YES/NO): NO